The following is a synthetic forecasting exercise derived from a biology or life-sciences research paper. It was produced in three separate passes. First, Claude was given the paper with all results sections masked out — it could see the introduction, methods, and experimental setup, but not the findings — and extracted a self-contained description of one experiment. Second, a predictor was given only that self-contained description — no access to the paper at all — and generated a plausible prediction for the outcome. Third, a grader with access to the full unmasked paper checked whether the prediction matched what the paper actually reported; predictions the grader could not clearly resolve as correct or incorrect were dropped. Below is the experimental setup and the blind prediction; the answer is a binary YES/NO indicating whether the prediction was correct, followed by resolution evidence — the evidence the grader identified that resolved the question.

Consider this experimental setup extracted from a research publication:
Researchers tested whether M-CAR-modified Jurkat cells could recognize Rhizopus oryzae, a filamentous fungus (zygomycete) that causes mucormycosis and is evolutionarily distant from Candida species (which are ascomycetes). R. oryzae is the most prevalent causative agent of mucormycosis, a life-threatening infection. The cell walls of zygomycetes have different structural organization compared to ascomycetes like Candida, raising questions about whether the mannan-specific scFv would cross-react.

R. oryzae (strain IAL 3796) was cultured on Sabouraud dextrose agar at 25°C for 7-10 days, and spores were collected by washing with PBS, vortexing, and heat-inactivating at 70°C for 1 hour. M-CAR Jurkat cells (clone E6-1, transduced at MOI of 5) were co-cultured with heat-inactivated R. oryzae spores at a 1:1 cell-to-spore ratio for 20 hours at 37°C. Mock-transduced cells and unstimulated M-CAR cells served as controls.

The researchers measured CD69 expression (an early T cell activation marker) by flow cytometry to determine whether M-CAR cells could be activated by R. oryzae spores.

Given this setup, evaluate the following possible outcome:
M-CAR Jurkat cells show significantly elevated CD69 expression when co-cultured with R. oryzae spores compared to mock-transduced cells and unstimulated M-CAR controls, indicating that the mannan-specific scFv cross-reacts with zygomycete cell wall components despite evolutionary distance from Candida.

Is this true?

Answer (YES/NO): YES